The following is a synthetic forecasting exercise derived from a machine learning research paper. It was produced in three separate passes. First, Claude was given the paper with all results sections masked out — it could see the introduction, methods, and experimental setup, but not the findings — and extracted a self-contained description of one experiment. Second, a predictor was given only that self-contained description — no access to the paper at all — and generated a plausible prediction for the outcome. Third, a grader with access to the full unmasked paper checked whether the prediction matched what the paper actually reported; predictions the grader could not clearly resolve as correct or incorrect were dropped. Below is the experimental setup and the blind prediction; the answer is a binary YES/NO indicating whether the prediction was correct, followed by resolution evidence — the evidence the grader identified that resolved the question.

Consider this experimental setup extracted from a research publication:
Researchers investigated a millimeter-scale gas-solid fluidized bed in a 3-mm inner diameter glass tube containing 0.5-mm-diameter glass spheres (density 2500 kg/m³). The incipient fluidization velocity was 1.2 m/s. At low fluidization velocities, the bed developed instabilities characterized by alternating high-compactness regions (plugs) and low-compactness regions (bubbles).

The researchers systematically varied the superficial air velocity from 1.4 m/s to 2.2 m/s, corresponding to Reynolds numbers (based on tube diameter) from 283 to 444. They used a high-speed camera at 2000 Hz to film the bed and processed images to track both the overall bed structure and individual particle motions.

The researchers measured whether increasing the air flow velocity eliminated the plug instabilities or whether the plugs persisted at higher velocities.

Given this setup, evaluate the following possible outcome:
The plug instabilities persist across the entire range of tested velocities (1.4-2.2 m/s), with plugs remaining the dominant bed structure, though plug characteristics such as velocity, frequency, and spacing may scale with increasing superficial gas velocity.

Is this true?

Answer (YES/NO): YES